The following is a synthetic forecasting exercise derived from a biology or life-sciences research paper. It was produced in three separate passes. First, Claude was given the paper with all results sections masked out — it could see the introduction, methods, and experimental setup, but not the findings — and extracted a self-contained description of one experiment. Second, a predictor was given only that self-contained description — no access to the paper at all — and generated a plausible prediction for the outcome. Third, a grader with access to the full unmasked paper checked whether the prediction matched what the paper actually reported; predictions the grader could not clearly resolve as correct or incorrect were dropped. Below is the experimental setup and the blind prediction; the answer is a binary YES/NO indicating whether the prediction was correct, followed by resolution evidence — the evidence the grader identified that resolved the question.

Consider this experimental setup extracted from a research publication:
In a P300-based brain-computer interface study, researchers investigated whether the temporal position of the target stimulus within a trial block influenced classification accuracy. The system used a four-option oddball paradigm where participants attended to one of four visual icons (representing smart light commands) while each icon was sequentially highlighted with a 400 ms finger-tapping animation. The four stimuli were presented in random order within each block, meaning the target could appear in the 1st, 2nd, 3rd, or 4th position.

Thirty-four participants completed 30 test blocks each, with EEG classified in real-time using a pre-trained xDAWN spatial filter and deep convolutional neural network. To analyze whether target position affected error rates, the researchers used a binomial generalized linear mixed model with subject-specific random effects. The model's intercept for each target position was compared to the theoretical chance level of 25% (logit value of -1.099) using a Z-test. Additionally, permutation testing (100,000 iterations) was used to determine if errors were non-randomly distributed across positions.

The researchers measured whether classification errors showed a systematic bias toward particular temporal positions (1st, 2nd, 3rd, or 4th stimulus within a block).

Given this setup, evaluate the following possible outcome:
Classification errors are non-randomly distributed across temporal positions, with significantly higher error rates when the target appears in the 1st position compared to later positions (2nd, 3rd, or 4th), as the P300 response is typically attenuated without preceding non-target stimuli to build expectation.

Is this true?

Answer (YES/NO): NO